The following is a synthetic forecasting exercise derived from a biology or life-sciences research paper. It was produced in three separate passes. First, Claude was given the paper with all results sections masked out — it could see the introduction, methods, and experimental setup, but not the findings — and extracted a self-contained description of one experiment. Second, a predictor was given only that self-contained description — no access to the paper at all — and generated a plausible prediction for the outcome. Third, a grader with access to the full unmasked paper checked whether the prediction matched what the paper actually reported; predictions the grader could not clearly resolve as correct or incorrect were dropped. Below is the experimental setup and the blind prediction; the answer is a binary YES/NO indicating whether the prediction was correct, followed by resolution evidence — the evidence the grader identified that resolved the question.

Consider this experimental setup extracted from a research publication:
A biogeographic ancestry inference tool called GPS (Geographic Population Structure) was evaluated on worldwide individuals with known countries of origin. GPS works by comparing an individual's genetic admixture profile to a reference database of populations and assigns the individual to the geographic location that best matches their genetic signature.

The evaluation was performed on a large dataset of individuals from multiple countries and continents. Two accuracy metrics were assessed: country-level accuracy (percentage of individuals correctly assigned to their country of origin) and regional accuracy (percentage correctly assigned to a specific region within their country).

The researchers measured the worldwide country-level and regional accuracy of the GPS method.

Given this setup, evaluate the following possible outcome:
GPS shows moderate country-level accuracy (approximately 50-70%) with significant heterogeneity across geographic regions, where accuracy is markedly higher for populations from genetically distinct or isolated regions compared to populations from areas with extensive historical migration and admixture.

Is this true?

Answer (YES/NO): NO